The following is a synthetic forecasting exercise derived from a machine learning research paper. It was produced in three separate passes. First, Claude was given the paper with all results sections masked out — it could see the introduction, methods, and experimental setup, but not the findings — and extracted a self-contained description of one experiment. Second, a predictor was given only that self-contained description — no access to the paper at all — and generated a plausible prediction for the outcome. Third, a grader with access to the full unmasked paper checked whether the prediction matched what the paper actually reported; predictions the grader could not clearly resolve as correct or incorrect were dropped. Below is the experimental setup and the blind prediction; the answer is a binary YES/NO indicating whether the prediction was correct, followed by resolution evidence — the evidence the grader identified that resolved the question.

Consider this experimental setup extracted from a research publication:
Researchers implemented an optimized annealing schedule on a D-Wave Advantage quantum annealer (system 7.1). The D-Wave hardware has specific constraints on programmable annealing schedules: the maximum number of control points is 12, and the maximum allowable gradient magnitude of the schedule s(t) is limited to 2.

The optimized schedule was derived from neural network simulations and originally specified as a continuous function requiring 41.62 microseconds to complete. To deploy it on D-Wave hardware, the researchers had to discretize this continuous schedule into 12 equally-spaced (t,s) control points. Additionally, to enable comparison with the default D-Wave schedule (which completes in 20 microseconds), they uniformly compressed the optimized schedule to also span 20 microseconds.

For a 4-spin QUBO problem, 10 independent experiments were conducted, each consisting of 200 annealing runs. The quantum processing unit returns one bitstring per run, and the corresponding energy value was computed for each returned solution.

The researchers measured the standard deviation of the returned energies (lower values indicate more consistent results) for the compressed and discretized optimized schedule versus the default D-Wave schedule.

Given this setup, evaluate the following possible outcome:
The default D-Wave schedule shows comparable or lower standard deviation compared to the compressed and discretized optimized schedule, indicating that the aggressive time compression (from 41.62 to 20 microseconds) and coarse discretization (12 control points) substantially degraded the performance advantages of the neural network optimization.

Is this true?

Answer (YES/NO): NO